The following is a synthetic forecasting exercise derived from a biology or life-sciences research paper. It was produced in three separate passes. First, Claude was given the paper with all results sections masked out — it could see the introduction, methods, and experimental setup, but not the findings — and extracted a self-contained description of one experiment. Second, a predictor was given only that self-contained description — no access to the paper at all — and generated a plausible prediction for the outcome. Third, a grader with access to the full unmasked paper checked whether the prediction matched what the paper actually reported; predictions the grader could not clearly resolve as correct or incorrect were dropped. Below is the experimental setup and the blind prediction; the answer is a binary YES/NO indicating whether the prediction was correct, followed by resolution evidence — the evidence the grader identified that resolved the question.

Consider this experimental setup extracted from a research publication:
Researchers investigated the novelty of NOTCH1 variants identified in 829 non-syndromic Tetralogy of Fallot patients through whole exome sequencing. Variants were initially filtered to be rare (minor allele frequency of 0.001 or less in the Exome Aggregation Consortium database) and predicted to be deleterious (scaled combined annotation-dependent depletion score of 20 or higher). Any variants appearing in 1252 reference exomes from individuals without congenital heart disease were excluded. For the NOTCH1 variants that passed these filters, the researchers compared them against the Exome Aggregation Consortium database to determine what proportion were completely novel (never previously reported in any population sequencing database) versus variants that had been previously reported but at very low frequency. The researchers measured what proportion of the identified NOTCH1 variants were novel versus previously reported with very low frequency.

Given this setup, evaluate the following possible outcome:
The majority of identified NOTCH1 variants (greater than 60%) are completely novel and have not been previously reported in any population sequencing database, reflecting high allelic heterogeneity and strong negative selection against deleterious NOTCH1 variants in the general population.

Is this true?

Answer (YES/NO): NO